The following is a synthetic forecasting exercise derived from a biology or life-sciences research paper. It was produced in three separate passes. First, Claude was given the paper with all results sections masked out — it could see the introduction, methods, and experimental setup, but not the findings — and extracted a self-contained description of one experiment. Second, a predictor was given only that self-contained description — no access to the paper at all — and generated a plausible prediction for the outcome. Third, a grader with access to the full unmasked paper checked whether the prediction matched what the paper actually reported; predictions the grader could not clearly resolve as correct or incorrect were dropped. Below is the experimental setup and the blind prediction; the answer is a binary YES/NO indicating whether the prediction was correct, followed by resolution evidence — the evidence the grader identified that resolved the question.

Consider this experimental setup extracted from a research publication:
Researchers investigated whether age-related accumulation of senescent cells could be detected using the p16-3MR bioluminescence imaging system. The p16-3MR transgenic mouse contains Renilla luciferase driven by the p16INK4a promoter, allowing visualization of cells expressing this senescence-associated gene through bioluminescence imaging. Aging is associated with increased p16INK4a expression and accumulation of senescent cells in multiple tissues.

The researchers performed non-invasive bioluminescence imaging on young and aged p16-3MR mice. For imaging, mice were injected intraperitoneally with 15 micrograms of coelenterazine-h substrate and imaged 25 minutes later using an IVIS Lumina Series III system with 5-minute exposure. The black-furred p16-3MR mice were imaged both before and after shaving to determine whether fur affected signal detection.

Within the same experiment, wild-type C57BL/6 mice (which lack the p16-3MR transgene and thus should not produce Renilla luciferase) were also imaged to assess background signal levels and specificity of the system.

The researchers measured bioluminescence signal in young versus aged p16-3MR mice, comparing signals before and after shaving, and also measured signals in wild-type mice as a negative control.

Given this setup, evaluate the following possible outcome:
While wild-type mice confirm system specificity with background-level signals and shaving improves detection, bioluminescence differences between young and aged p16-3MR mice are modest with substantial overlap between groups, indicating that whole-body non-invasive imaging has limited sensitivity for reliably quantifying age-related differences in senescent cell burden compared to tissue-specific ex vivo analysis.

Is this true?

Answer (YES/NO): NO